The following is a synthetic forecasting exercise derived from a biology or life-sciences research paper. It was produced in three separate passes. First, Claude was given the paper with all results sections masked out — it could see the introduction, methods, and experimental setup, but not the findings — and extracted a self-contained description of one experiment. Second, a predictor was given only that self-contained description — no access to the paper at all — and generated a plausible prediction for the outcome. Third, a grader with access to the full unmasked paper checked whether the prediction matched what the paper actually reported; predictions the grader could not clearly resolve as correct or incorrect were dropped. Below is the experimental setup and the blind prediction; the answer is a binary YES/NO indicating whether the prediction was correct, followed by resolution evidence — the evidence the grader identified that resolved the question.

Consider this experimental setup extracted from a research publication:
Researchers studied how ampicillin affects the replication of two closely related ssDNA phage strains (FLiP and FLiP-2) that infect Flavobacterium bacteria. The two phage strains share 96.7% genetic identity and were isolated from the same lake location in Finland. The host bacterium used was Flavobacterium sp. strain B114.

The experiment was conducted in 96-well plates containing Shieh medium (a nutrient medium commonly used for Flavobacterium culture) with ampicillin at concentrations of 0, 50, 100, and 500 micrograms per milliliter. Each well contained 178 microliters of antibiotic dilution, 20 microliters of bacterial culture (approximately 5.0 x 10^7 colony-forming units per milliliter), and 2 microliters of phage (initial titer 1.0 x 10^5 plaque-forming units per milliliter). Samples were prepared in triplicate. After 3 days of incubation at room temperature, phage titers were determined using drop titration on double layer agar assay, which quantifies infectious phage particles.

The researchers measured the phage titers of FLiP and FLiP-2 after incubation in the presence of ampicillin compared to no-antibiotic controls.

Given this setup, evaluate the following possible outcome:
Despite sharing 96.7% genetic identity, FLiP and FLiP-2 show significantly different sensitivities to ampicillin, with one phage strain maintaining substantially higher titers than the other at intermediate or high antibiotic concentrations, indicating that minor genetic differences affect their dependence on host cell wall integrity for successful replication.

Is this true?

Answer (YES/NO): YES